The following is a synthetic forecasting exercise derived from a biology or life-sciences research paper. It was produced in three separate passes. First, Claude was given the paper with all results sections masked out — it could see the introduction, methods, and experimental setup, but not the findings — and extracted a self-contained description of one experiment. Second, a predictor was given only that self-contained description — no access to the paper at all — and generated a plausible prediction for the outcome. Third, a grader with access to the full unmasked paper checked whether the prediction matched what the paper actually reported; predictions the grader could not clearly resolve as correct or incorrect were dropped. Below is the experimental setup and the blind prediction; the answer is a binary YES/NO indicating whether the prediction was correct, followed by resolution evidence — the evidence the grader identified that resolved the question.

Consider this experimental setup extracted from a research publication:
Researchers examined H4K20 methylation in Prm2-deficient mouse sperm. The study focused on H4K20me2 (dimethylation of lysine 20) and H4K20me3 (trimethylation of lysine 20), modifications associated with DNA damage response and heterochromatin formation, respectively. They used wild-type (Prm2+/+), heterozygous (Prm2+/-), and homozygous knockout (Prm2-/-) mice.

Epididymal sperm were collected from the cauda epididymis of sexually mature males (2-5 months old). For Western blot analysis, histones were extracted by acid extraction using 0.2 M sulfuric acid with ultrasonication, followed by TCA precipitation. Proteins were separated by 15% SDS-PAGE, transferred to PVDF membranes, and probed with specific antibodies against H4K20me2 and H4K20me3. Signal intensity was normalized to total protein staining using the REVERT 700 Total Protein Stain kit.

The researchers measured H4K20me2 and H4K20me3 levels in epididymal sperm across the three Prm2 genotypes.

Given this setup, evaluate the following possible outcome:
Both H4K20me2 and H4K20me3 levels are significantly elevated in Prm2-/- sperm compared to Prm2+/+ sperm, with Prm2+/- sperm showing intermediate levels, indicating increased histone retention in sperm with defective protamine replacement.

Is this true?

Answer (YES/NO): NO